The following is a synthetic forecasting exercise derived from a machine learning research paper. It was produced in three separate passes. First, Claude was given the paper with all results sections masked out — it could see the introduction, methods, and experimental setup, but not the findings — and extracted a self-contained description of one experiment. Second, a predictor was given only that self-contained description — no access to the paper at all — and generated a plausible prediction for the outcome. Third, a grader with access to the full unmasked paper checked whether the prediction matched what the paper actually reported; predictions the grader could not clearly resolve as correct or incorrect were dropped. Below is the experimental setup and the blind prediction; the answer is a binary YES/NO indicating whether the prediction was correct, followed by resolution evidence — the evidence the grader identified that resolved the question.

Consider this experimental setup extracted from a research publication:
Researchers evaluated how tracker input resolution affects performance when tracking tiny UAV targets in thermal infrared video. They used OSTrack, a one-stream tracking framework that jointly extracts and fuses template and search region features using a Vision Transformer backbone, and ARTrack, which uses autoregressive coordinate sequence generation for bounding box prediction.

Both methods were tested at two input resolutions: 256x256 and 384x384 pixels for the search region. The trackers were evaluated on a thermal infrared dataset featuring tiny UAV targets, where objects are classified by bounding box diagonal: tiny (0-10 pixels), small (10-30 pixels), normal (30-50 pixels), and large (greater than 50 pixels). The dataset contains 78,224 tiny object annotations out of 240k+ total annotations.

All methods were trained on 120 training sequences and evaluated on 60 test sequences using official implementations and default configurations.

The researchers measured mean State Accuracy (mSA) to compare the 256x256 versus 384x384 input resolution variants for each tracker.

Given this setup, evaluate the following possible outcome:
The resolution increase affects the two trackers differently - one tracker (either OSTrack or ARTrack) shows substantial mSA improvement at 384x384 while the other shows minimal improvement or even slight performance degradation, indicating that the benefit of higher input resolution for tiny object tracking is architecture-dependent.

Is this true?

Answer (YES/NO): NO